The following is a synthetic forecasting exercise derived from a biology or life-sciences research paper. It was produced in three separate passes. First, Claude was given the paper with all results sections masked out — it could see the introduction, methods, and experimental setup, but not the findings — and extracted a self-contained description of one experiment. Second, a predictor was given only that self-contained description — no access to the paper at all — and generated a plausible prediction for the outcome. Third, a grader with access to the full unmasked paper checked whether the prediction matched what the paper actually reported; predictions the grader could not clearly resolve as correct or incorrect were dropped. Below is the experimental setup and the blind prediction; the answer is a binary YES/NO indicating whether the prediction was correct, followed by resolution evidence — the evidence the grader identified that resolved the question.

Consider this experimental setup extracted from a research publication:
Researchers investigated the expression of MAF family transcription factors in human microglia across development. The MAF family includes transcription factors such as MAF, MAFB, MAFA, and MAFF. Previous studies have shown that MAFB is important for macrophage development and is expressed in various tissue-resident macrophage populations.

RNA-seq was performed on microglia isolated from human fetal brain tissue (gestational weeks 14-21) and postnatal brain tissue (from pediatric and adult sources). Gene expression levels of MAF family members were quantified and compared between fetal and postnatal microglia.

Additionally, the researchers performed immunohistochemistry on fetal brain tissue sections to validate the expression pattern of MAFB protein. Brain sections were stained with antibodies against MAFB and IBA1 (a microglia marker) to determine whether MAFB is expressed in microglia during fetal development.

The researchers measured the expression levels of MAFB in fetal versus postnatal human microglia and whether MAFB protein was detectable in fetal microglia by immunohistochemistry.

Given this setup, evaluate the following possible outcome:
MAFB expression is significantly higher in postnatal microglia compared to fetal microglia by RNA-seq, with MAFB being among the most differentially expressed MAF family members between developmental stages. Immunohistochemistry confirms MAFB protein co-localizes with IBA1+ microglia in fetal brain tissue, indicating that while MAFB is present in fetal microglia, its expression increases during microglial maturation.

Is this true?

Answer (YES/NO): NO